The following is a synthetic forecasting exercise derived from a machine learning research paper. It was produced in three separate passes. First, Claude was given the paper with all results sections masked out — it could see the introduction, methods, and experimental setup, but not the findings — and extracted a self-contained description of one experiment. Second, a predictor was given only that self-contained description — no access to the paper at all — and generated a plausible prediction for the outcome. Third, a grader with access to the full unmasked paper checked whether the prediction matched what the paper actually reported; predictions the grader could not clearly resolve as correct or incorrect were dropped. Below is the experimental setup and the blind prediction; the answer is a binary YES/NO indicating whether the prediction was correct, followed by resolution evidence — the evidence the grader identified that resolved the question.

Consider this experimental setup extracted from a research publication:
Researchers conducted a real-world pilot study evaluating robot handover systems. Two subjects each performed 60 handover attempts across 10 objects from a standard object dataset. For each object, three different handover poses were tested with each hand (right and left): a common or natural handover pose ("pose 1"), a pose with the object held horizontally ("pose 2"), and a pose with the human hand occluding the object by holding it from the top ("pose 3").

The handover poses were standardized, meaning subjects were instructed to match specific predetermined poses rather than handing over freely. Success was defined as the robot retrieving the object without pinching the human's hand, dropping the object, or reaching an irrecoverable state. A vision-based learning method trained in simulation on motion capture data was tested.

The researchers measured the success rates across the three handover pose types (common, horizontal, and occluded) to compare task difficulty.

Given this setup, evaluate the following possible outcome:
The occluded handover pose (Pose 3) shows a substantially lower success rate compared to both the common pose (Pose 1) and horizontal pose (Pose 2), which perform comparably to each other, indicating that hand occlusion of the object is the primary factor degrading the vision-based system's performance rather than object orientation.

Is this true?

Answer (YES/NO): NO